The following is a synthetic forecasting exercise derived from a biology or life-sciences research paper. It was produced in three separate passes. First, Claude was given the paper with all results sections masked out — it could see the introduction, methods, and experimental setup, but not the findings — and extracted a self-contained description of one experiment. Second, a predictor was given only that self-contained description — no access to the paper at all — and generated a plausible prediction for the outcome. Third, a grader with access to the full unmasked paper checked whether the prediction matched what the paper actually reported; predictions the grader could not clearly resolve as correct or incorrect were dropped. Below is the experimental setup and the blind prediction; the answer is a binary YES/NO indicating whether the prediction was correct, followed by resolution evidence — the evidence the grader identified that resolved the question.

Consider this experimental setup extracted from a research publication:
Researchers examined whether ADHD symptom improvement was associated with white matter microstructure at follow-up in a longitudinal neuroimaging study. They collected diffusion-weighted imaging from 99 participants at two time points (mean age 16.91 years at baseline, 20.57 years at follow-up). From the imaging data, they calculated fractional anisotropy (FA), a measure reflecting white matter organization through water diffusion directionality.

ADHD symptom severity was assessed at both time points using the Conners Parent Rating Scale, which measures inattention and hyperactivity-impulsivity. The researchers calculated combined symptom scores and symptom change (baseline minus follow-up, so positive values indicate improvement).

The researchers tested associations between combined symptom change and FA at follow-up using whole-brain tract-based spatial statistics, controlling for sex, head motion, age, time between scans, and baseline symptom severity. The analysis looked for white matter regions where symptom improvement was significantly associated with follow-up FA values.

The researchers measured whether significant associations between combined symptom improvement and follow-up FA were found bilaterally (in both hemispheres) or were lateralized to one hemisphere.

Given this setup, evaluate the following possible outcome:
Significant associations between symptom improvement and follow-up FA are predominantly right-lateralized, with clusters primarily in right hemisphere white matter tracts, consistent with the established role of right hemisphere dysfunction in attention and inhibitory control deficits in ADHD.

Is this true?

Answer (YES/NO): NO